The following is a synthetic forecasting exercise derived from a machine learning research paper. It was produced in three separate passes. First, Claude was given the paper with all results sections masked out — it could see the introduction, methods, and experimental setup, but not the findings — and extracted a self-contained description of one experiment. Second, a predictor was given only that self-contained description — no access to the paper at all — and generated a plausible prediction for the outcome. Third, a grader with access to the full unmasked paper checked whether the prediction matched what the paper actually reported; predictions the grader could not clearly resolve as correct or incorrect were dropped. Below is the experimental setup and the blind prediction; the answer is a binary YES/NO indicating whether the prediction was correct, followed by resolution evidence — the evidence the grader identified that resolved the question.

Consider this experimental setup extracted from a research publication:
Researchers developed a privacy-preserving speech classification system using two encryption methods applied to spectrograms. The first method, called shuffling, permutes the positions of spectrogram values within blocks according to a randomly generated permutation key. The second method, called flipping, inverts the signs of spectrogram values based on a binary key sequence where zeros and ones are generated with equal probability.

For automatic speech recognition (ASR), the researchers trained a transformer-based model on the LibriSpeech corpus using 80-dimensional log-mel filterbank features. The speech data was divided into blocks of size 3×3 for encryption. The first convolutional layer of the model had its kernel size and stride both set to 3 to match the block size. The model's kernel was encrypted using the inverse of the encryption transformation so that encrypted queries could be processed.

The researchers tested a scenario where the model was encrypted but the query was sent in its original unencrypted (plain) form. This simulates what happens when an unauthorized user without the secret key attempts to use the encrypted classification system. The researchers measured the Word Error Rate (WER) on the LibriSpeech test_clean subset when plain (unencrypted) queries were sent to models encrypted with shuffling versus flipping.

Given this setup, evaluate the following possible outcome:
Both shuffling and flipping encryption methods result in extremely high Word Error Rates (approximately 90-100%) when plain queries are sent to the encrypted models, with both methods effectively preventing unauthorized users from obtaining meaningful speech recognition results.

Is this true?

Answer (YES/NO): NO